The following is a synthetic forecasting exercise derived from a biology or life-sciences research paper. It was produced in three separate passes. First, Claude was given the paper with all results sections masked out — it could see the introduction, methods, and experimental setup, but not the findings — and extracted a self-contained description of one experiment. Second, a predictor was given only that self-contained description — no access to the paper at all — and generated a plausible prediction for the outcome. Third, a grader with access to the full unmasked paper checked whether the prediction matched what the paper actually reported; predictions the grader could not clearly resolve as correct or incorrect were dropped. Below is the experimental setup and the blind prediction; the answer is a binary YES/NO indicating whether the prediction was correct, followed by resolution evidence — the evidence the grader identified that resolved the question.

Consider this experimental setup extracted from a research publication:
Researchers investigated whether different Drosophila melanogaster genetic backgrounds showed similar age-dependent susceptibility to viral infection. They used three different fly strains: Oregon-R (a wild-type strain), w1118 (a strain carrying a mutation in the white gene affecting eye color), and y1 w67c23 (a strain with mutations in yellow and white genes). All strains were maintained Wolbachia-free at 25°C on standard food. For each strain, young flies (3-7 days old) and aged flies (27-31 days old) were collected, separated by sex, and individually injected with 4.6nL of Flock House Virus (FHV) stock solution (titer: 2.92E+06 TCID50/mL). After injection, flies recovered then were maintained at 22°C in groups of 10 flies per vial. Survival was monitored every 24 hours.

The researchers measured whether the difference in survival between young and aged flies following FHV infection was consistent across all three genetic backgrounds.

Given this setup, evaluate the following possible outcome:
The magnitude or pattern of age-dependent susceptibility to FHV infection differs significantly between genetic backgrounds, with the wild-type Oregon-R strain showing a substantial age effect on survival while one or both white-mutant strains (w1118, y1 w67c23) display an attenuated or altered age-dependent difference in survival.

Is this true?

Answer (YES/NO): NO